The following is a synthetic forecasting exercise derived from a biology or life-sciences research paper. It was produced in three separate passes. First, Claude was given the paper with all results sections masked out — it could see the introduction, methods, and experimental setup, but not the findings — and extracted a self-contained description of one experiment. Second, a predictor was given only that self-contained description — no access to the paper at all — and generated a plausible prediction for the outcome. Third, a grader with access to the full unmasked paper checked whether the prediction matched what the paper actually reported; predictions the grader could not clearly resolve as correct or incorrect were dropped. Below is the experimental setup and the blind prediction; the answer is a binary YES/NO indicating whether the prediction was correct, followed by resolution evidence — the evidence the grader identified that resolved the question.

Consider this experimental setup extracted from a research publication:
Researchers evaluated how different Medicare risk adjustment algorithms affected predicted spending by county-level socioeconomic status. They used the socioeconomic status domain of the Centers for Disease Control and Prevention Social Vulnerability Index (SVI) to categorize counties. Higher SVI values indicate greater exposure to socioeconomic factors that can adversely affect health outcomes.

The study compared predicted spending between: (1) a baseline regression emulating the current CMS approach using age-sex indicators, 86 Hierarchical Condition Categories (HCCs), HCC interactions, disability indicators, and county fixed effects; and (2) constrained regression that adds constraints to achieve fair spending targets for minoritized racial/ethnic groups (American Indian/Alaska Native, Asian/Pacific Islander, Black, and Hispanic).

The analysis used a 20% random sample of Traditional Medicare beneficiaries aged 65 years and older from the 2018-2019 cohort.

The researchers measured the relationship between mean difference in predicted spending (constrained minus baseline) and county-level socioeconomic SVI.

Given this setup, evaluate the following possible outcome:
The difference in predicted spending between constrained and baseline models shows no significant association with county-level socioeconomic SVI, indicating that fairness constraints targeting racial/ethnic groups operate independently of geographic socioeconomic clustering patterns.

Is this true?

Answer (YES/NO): NO